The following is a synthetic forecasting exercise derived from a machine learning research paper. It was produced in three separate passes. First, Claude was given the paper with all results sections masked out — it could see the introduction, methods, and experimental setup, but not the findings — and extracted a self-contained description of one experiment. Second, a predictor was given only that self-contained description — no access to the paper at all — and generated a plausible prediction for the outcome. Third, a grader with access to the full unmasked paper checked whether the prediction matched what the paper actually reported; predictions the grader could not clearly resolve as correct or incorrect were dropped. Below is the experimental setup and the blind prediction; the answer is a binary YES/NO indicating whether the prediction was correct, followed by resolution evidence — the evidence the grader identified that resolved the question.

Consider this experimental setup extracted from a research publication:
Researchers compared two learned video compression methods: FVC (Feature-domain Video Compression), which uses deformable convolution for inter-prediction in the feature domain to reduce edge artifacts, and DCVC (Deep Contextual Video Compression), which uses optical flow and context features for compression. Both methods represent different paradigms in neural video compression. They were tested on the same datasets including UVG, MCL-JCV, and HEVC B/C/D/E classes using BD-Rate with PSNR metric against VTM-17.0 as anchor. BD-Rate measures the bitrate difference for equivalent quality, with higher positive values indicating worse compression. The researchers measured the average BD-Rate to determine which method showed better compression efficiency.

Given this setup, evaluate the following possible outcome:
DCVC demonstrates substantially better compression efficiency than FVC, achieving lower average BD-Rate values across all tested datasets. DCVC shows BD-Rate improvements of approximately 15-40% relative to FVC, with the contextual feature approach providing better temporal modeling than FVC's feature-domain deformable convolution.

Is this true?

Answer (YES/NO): NO